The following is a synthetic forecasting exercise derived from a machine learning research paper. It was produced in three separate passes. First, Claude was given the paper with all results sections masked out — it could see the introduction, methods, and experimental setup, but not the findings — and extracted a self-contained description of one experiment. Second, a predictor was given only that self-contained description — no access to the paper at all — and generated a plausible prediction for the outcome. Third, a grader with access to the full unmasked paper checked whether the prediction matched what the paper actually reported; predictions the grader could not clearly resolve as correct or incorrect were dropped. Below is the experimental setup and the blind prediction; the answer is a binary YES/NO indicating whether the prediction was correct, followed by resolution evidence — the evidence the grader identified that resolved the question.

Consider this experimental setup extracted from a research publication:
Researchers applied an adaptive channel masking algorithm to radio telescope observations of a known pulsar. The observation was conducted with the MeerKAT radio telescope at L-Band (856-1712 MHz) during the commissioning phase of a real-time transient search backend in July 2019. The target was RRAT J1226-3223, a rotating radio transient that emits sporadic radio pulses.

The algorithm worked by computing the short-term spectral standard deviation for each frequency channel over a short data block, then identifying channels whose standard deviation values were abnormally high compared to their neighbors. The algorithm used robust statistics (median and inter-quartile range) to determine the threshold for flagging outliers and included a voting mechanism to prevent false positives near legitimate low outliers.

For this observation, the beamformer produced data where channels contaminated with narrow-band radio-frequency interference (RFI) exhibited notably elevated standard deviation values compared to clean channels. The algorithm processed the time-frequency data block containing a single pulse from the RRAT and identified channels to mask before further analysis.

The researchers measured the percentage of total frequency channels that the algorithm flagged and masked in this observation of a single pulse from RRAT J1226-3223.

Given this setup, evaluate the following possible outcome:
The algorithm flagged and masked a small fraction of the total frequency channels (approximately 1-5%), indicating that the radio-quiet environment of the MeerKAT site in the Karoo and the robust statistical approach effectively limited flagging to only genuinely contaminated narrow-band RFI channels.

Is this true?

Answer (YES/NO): NO